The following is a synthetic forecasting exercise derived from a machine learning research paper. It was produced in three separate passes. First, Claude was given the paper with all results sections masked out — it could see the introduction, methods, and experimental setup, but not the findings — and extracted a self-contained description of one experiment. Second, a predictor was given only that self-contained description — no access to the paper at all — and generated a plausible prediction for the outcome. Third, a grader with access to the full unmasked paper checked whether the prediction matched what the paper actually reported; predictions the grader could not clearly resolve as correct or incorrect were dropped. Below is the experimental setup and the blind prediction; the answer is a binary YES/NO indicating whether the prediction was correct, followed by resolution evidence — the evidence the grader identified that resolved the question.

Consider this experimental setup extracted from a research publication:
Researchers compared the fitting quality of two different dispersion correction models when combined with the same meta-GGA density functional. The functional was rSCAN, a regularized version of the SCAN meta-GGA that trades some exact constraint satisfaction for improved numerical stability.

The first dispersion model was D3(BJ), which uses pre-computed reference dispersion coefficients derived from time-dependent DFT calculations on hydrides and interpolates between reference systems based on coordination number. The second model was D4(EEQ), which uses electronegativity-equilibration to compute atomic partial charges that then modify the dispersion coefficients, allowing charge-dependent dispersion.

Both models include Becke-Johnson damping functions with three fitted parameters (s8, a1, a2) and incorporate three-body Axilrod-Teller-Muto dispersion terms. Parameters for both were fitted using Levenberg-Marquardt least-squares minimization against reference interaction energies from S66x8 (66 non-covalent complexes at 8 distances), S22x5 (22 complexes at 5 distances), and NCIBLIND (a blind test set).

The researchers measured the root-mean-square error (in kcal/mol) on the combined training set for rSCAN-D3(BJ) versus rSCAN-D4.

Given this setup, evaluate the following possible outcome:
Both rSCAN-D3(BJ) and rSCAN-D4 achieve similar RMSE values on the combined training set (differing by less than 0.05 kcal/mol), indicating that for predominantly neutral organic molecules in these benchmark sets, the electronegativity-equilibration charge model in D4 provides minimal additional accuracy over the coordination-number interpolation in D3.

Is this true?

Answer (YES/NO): YES